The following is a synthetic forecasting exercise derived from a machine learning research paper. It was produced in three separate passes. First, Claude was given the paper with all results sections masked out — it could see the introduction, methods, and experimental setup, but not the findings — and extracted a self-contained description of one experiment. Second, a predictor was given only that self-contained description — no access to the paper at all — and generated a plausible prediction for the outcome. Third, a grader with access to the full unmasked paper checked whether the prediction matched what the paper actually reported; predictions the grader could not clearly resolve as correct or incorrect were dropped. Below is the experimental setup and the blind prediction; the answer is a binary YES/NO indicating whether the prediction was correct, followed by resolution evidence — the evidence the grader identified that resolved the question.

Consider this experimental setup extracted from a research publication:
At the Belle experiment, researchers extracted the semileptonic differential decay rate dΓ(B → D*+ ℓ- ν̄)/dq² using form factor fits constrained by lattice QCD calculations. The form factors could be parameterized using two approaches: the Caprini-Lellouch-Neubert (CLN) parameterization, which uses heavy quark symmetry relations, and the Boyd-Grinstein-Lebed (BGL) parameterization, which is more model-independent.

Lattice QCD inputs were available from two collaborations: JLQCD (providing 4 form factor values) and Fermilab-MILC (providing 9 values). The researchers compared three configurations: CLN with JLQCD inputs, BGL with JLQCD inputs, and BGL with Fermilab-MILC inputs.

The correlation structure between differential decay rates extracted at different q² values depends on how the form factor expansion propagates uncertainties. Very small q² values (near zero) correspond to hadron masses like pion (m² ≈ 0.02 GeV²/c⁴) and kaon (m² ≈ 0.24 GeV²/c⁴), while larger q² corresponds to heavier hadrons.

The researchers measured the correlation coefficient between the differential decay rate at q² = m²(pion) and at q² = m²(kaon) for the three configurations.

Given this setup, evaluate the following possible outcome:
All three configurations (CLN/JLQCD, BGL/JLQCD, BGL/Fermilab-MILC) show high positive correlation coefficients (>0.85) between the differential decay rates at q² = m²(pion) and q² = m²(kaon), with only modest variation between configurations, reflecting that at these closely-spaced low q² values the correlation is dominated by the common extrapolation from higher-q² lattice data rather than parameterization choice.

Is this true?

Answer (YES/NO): YES